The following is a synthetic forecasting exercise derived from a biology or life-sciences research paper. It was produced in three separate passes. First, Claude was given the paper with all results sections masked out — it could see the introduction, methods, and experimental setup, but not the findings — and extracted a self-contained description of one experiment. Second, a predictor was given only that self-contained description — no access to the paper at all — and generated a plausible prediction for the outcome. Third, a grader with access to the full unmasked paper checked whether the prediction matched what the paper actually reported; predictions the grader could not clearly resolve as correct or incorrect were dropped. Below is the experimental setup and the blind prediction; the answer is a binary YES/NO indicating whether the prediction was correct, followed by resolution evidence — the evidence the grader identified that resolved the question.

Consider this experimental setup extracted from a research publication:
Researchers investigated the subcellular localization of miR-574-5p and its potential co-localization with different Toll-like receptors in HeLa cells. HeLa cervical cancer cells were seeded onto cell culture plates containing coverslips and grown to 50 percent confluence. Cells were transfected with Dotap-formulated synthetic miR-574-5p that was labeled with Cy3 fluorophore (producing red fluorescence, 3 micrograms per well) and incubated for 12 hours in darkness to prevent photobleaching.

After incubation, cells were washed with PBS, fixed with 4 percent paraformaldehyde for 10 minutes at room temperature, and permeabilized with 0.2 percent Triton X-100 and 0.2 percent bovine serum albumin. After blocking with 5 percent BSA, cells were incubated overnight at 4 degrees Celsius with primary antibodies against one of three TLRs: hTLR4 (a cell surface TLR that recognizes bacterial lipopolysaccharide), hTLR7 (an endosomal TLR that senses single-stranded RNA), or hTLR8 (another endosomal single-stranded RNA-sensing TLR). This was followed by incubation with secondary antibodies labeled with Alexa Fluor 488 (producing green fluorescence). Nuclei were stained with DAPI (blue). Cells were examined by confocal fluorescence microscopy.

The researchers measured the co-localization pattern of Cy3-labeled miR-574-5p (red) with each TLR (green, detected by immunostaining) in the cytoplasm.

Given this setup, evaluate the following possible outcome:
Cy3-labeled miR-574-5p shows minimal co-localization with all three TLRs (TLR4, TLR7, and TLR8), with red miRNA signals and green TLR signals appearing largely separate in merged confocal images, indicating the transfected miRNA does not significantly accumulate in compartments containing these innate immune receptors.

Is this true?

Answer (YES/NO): NO